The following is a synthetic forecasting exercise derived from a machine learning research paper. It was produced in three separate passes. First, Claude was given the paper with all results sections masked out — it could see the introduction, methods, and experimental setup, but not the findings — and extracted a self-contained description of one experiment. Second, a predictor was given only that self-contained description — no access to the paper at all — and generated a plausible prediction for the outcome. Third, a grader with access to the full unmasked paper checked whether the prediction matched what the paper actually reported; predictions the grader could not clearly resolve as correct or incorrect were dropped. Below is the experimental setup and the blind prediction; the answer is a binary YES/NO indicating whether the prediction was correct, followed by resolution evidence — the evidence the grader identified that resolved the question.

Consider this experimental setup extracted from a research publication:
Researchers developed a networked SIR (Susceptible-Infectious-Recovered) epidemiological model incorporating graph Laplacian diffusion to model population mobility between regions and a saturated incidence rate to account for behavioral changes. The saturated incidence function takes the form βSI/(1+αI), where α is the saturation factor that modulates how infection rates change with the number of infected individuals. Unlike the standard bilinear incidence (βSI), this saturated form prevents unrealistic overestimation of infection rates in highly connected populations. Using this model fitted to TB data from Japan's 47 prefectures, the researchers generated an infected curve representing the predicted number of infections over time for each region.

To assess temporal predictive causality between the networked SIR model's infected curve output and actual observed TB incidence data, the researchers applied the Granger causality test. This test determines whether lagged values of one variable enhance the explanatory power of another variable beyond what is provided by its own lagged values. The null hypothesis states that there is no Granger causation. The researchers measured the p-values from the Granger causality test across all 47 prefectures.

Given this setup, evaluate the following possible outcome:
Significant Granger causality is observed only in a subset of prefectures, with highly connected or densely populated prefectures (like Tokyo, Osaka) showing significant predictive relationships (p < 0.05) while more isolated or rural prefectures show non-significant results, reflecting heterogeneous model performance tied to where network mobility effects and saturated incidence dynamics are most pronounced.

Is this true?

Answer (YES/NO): NO